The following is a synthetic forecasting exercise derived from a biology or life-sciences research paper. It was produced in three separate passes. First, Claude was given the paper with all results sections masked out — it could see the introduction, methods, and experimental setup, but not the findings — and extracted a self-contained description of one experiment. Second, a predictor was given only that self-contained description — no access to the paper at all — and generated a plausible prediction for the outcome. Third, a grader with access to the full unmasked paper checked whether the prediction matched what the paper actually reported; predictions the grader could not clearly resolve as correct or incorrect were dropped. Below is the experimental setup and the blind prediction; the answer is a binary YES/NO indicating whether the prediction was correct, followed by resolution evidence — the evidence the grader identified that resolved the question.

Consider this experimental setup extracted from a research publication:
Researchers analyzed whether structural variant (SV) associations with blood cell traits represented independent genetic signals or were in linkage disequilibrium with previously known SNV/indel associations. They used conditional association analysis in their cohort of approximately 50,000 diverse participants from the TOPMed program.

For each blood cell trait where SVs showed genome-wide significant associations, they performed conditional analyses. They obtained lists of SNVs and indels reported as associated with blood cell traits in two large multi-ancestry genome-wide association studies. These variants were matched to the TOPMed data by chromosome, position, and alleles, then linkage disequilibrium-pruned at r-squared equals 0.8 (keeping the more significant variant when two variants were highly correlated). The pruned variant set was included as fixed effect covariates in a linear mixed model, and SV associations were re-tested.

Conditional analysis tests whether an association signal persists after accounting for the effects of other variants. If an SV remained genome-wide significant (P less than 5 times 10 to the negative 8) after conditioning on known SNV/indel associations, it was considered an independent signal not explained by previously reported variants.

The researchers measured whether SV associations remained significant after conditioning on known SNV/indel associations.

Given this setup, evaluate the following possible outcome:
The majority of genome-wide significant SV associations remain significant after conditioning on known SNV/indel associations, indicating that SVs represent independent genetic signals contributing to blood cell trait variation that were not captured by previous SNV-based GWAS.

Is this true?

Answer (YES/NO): NO